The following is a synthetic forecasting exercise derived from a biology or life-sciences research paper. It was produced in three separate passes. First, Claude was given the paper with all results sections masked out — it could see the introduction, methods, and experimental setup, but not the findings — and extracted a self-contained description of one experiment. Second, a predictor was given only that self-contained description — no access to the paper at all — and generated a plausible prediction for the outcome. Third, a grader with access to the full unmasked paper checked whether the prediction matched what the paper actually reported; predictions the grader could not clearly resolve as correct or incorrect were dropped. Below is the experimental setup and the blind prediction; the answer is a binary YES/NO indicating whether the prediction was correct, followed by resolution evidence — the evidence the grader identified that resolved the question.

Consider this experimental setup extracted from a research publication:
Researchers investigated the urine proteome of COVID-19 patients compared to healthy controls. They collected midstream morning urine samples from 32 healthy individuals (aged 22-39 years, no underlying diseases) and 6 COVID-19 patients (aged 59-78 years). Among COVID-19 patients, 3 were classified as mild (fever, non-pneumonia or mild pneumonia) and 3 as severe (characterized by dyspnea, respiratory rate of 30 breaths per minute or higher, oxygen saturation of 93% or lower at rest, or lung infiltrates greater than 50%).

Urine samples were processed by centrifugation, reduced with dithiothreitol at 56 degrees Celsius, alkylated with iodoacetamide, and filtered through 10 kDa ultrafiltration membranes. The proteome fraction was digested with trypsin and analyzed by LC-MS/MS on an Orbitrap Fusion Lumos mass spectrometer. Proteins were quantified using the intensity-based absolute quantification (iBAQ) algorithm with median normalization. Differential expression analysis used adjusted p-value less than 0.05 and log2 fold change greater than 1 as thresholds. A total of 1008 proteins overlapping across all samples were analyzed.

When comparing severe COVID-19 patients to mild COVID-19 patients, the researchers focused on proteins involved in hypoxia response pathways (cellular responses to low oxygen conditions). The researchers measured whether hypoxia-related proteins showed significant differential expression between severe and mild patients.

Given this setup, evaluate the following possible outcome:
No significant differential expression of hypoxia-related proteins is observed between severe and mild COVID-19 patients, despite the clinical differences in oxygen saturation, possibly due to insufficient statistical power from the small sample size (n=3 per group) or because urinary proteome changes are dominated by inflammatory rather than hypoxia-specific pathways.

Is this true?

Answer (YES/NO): NO